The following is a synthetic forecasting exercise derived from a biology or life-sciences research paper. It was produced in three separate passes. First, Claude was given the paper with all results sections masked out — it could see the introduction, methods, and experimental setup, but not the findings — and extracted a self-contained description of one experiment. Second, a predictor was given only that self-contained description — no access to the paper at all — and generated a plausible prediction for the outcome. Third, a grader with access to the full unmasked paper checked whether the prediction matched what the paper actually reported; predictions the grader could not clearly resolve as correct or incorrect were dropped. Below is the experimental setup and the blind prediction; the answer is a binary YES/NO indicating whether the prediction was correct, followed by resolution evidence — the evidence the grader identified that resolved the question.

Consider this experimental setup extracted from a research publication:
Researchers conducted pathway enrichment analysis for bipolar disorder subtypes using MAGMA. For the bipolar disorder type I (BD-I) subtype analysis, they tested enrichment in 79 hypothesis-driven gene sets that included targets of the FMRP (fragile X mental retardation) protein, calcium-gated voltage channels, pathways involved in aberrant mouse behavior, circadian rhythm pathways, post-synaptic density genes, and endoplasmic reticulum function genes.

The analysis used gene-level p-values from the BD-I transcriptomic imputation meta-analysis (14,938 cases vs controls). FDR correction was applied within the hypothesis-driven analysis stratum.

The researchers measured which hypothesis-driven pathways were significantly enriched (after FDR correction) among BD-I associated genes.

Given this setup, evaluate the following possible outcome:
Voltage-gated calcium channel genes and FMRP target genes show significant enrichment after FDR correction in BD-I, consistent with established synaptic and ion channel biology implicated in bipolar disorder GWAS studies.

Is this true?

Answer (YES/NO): NO